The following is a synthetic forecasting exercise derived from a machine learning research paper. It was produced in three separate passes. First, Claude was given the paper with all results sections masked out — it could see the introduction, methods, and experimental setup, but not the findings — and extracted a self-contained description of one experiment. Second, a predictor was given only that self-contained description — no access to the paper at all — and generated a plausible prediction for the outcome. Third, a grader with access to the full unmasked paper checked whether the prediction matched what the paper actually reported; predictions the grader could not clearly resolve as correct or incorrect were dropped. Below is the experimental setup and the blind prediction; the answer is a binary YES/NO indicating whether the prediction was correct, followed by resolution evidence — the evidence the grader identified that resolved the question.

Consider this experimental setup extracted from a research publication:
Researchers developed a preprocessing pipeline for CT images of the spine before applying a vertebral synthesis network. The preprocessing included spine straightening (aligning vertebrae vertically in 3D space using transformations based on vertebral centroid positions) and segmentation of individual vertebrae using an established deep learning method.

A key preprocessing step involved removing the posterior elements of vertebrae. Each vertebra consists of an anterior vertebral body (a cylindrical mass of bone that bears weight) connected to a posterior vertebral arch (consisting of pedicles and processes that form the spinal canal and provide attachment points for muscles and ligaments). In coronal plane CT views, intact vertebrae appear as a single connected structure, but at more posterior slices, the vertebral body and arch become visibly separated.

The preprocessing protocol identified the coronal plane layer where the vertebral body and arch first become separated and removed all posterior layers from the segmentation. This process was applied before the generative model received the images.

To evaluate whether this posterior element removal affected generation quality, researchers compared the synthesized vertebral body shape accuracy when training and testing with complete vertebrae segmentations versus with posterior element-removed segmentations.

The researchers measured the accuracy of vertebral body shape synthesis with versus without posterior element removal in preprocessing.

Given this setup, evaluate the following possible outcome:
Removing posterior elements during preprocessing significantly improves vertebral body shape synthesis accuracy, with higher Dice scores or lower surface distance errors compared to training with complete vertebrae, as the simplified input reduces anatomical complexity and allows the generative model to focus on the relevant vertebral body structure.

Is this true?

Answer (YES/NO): YES